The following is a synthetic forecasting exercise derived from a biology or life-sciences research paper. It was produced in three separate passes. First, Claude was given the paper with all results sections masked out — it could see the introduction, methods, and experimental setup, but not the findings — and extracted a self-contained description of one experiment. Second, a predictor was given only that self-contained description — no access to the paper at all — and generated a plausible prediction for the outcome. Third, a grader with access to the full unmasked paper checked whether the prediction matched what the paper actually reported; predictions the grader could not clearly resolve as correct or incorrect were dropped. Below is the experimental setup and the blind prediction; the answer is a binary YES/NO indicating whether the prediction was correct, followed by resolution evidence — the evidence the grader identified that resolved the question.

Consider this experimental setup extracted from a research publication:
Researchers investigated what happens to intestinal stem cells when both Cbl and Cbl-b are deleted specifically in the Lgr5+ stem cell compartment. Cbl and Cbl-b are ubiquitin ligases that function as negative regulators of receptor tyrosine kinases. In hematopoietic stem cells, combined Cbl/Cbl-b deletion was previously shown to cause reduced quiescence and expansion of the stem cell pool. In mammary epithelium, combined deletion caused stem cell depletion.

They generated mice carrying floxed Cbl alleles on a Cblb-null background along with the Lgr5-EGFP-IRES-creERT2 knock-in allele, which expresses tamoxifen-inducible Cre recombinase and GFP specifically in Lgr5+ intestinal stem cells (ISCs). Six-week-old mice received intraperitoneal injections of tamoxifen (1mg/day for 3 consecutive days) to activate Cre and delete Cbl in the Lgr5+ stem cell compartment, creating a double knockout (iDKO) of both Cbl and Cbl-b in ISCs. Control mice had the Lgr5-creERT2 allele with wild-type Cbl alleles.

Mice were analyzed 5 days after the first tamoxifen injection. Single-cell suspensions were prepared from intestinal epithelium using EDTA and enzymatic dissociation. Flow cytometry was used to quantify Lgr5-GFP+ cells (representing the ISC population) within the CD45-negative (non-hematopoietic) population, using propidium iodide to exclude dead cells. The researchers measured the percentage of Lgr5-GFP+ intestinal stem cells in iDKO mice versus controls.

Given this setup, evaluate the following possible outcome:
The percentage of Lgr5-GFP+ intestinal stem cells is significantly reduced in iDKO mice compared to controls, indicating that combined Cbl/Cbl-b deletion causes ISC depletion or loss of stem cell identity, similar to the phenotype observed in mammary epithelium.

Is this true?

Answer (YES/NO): YES